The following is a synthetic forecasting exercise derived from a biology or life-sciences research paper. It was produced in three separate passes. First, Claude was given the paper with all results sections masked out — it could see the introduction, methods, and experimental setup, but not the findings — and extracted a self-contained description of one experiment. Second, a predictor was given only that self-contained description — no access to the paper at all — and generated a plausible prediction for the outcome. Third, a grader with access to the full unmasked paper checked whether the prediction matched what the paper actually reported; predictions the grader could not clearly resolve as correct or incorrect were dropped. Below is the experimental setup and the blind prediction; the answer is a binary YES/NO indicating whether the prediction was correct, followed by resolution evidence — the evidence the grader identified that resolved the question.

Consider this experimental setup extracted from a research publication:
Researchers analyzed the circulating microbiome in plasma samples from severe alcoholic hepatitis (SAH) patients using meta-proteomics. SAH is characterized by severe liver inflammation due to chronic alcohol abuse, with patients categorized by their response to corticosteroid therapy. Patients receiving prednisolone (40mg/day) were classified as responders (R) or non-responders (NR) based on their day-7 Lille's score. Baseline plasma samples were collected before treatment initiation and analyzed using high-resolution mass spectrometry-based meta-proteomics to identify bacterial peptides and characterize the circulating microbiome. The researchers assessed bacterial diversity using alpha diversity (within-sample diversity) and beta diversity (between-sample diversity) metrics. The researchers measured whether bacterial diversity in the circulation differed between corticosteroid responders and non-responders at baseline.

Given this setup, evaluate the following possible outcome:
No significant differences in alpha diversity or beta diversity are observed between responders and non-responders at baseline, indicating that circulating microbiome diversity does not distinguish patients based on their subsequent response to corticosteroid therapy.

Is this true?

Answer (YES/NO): NO